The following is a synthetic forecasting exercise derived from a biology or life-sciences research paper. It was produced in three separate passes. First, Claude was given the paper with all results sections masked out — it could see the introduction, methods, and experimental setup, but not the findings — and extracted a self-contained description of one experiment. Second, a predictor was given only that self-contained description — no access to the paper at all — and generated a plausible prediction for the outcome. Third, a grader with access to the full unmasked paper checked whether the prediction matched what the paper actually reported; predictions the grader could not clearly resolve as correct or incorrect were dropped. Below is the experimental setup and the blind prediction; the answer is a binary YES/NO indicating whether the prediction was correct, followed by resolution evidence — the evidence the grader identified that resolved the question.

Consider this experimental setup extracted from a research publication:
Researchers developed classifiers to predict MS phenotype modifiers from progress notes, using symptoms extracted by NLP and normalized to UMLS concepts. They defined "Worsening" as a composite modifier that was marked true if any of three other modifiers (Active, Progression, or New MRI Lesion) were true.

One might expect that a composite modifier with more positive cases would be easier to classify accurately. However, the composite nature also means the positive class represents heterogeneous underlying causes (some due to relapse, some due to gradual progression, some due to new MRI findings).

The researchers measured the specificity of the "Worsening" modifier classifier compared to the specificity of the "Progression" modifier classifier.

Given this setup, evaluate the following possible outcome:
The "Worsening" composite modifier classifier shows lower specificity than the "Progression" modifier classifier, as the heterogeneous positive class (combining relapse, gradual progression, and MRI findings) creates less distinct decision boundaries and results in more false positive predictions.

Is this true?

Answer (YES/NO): YES